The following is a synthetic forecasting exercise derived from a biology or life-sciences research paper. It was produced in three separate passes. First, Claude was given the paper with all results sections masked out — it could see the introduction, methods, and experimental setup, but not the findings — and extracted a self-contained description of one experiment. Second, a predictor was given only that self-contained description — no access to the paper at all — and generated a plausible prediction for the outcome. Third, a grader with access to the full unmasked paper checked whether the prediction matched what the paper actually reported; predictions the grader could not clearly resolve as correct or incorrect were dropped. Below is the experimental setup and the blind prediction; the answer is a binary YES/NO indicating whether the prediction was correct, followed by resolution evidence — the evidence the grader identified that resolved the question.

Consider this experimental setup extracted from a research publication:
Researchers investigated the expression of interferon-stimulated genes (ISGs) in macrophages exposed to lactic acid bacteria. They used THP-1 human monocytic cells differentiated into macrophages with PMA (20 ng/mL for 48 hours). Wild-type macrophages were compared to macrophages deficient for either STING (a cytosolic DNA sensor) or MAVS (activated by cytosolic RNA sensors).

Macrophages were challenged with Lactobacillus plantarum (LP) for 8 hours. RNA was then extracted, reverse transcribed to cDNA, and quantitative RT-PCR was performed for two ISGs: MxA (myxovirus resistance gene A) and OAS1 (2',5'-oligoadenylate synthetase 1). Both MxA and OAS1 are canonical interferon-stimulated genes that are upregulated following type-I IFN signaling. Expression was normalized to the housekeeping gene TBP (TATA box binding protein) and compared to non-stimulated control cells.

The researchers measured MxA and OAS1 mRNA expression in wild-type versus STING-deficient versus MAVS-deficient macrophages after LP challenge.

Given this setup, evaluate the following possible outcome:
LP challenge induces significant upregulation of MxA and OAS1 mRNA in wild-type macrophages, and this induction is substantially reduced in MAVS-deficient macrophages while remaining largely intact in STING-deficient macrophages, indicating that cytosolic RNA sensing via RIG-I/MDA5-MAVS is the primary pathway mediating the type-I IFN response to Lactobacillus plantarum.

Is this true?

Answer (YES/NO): NO